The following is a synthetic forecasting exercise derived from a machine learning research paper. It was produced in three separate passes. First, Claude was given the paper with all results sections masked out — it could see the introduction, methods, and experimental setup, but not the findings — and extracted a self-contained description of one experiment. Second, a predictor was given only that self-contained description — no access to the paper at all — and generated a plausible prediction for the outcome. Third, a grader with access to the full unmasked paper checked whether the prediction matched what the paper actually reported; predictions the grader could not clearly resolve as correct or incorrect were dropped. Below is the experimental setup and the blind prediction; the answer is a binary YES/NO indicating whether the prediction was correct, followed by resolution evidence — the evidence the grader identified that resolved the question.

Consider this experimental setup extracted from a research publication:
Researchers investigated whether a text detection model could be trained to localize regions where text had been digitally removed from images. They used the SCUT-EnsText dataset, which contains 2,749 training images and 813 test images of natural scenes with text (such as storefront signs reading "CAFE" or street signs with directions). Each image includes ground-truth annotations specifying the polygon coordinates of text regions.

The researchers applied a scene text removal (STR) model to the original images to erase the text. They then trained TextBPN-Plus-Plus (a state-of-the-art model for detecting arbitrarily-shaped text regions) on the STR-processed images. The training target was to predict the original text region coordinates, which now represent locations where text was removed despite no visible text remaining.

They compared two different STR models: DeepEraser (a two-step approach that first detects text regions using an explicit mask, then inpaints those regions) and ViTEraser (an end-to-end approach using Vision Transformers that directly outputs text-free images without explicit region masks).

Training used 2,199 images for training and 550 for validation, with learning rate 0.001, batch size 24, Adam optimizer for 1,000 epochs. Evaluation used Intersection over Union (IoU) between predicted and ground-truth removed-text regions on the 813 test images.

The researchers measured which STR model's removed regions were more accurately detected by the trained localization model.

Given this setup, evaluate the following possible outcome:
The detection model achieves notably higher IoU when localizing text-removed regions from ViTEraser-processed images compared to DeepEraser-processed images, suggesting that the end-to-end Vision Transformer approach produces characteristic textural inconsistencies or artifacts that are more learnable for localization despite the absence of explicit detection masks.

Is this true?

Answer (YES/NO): NO